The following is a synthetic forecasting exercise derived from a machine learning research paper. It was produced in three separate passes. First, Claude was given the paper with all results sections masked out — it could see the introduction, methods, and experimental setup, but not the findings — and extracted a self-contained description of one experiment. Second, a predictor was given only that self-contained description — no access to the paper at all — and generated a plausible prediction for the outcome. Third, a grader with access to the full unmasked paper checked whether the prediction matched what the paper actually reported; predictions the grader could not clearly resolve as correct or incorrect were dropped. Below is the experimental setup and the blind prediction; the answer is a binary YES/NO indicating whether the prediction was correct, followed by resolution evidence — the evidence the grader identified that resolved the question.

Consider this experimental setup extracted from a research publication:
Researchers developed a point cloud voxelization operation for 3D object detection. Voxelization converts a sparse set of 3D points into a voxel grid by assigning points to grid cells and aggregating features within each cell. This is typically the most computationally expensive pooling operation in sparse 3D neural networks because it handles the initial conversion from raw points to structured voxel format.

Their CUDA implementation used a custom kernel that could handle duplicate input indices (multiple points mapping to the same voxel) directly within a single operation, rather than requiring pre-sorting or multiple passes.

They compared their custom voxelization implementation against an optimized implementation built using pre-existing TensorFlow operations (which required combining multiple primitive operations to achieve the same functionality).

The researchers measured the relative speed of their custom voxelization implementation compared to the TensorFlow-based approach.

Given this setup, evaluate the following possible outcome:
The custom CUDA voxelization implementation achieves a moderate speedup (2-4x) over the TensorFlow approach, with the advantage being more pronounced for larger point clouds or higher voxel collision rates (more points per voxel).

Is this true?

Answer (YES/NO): NO